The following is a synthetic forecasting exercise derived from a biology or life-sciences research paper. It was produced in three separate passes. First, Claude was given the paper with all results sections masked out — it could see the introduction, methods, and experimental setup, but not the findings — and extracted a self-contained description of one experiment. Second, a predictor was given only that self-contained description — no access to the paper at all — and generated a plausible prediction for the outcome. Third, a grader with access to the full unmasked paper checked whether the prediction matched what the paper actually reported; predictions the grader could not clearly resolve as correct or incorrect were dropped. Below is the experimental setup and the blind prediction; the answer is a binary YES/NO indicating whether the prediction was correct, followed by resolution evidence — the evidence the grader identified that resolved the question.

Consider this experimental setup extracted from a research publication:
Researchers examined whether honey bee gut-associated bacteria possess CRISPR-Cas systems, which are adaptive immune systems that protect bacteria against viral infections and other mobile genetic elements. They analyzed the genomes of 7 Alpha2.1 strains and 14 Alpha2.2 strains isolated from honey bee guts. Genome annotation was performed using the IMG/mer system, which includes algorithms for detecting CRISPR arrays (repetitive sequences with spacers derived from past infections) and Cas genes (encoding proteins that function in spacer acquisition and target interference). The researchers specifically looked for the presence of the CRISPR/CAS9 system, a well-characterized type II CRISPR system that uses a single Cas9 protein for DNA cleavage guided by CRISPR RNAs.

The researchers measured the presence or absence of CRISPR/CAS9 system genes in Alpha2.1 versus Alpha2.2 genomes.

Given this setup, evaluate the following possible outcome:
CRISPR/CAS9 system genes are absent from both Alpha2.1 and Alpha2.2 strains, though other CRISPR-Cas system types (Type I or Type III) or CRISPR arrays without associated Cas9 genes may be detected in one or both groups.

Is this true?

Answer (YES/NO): NO